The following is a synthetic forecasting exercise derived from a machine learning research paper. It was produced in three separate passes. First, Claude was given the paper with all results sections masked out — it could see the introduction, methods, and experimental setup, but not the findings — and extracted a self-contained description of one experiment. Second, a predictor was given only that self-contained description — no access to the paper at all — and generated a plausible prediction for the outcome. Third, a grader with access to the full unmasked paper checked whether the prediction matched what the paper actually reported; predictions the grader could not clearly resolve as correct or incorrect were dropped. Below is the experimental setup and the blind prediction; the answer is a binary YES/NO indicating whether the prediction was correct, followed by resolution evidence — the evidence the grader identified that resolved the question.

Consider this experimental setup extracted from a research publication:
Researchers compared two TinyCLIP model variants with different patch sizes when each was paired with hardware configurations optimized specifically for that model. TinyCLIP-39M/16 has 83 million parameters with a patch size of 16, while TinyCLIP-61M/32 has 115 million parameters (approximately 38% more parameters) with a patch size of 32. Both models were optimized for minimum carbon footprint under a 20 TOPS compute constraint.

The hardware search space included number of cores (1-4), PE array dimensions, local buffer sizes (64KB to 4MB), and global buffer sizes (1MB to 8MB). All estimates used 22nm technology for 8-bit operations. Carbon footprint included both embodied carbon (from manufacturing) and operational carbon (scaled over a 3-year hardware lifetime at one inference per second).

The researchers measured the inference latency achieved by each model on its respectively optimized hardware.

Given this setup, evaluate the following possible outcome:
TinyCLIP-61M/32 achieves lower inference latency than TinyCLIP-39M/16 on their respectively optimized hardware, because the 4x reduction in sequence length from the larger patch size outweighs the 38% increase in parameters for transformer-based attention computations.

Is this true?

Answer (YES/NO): NO